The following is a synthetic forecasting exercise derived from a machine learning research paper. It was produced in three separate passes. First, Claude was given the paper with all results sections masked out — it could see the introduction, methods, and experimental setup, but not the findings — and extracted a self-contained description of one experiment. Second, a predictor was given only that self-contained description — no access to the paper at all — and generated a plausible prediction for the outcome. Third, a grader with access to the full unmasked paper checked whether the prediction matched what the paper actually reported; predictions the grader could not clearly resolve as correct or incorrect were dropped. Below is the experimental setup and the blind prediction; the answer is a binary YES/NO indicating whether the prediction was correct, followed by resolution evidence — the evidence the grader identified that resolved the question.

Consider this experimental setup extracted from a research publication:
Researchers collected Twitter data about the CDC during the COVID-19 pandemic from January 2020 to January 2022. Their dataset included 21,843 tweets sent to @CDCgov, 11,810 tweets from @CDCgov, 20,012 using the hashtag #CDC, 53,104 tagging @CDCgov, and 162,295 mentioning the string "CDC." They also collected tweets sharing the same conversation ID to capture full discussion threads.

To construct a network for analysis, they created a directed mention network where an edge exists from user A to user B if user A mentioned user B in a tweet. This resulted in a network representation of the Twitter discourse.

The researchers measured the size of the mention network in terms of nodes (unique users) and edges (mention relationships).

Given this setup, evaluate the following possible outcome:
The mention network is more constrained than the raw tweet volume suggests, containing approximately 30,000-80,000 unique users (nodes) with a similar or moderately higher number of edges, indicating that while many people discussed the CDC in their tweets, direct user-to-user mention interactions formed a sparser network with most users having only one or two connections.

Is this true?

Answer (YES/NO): NO